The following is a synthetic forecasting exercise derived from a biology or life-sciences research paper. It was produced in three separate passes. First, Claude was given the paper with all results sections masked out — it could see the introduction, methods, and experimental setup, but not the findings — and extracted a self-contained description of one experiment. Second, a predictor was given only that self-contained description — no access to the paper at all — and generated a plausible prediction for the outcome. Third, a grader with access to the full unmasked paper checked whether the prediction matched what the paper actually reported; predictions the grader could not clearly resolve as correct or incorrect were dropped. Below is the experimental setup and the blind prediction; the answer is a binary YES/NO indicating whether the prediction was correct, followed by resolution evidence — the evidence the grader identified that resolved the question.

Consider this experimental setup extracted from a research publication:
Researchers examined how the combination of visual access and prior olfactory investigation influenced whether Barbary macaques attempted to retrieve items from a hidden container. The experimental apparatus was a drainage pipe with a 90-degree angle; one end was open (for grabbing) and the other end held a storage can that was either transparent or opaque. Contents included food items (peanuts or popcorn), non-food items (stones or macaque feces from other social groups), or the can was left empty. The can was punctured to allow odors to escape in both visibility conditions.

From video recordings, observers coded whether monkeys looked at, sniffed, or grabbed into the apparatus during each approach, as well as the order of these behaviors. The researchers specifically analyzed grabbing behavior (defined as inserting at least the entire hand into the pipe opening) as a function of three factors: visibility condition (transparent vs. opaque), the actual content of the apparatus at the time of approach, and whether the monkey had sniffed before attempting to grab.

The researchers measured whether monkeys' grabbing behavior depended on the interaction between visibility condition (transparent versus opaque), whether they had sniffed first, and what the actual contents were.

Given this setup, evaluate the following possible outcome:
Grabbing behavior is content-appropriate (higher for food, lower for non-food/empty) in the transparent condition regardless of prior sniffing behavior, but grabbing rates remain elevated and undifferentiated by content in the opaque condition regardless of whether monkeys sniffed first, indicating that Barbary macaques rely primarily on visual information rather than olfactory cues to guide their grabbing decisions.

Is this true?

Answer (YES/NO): NO